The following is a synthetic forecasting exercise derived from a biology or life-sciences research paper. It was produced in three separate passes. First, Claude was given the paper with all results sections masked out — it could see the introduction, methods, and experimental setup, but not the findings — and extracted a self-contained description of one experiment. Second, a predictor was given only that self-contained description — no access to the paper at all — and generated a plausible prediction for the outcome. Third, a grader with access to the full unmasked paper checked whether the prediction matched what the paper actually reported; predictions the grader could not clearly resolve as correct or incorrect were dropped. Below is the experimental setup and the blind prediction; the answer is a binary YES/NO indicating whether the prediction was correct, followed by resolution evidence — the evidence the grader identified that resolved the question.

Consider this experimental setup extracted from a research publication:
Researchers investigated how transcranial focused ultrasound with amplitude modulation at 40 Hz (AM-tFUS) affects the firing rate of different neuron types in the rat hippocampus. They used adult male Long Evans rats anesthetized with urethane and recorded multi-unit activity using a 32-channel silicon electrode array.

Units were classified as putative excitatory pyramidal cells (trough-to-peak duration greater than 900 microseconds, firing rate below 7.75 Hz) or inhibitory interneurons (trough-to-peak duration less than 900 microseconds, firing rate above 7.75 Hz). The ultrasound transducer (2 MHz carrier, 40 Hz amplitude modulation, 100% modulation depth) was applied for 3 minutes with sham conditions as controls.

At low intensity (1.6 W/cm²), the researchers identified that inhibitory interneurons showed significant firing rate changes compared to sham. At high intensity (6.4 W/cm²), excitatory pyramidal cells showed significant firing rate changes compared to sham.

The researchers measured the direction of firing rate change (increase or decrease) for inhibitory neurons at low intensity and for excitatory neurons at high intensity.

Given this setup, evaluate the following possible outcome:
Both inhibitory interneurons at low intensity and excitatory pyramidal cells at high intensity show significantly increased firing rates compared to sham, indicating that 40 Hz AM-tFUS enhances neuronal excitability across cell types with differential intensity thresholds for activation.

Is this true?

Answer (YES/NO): NO